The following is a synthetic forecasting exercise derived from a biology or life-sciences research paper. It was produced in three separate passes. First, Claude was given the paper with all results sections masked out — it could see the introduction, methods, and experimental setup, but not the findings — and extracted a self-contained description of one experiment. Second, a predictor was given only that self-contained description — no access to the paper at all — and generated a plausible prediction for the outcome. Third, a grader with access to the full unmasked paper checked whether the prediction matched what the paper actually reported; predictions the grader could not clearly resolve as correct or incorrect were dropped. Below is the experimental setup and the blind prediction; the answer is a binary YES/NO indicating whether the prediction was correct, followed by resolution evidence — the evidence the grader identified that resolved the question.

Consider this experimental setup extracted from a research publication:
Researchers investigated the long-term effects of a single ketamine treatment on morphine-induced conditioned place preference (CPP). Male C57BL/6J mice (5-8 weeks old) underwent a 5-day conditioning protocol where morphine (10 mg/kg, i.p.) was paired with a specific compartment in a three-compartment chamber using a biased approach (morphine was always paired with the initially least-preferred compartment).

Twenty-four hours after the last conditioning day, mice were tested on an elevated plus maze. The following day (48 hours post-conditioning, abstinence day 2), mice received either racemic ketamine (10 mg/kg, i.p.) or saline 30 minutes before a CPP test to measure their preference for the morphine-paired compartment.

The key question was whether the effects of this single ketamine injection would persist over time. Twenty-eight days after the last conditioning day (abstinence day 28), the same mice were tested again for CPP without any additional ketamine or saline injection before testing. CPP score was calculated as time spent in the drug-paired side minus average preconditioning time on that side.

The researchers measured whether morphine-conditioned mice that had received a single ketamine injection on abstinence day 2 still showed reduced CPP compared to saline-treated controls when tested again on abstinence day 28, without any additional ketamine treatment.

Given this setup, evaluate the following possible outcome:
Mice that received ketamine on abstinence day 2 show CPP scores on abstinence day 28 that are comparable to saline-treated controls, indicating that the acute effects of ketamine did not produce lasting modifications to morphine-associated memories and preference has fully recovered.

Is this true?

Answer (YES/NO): NO